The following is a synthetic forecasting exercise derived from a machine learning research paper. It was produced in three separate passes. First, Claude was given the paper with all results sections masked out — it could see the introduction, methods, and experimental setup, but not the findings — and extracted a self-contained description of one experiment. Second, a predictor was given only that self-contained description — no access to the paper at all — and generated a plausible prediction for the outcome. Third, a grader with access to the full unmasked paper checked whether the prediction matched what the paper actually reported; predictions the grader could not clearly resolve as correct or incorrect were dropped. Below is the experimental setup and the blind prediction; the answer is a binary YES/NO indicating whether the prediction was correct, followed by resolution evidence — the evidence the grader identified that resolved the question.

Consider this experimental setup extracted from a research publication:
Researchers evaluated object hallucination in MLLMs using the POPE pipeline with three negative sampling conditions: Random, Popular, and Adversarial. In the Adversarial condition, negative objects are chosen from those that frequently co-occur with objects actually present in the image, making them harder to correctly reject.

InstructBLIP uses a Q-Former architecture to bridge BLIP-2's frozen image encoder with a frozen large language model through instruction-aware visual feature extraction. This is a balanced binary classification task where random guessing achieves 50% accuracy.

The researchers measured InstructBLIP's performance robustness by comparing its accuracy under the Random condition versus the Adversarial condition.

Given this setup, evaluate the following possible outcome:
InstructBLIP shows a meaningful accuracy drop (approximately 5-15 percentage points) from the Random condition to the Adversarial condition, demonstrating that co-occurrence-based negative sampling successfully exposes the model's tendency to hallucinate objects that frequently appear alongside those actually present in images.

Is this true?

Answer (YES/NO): NO